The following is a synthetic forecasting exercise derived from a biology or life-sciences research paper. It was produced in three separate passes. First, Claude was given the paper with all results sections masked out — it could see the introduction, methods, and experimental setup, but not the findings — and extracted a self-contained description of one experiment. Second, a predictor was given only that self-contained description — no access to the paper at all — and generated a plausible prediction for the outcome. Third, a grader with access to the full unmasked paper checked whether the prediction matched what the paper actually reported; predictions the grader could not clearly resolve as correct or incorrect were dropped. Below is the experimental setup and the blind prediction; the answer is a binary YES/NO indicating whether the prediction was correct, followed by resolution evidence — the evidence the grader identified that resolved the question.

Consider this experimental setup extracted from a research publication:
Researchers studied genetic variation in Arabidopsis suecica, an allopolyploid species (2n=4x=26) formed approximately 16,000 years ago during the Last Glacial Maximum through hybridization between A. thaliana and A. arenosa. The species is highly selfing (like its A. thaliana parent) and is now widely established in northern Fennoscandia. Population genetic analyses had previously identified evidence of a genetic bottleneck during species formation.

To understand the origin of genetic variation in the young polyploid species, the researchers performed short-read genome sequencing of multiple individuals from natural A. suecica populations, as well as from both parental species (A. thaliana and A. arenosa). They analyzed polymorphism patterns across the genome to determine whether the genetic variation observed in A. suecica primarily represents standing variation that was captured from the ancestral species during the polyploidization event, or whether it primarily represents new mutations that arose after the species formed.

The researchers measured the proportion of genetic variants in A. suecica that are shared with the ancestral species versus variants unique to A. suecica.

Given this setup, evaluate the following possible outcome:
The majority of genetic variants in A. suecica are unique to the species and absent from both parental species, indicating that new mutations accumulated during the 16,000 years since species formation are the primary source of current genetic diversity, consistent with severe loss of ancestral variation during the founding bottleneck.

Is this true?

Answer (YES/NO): NO